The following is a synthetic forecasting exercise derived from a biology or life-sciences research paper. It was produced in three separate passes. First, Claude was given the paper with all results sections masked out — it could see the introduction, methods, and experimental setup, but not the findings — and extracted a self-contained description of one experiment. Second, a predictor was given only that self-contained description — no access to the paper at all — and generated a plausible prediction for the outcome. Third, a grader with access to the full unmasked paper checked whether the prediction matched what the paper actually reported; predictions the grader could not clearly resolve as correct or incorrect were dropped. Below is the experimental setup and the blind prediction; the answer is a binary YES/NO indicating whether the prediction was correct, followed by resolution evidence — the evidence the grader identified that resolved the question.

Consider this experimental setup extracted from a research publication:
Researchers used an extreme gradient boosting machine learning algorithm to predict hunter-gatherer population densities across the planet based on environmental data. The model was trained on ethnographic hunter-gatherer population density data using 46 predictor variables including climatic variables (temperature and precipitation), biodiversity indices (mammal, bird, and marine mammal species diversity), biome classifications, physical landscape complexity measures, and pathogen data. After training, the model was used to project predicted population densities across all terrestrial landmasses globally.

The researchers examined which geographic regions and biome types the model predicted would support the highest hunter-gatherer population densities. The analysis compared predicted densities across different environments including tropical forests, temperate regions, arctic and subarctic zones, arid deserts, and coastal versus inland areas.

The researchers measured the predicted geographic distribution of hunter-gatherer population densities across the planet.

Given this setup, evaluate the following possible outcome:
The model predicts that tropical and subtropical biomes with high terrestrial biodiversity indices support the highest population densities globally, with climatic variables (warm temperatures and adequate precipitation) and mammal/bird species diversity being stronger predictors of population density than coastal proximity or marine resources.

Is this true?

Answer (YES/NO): NO